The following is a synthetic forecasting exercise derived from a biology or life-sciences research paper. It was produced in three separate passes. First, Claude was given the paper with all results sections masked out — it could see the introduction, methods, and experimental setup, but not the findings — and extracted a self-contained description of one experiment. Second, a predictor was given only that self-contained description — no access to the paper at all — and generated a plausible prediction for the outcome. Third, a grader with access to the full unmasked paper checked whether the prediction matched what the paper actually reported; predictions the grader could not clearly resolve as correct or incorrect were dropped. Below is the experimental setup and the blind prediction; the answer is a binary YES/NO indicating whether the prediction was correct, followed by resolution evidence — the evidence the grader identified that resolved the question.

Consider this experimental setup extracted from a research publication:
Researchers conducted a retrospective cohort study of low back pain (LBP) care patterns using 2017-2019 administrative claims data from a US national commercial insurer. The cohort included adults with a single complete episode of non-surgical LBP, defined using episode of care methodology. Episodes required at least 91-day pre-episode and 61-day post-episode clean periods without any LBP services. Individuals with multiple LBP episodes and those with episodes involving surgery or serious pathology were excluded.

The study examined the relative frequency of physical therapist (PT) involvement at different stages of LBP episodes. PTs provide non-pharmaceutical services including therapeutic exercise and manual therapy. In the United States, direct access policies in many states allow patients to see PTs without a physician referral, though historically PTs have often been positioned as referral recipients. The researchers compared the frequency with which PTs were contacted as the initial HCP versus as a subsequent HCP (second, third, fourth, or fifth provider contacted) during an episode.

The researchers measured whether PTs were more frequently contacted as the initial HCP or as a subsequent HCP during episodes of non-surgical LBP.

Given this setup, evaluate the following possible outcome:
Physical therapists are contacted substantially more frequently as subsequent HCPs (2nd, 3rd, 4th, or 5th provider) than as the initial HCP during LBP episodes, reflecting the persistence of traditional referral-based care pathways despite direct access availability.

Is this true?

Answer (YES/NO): YES